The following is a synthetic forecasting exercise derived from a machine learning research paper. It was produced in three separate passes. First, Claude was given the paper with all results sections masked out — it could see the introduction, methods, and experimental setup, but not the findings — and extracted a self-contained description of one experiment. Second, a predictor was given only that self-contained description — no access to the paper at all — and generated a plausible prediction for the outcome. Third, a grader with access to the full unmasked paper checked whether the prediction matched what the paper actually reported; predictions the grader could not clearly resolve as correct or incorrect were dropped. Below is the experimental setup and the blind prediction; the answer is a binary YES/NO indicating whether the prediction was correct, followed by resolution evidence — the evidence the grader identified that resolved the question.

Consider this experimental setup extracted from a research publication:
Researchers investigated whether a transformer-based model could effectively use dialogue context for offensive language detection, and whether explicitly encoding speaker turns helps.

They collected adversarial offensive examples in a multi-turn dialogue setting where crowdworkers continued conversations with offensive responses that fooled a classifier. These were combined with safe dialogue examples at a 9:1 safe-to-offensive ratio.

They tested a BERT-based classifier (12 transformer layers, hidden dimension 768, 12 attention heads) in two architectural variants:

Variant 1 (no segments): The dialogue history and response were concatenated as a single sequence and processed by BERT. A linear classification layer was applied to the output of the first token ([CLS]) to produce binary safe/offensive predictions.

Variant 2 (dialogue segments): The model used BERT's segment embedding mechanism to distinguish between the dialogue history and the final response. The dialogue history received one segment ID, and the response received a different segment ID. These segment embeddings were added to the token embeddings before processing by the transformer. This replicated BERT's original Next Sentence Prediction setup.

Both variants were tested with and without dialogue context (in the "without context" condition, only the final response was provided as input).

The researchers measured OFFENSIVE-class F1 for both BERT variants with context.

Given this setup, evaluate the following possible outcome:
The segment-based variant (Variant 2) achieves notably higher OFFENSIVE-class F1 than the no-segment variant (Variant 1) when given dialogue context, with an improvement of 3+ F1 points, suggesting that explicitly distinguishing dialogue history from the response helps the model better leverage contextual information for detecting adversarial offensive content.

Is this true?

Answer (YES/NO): YES